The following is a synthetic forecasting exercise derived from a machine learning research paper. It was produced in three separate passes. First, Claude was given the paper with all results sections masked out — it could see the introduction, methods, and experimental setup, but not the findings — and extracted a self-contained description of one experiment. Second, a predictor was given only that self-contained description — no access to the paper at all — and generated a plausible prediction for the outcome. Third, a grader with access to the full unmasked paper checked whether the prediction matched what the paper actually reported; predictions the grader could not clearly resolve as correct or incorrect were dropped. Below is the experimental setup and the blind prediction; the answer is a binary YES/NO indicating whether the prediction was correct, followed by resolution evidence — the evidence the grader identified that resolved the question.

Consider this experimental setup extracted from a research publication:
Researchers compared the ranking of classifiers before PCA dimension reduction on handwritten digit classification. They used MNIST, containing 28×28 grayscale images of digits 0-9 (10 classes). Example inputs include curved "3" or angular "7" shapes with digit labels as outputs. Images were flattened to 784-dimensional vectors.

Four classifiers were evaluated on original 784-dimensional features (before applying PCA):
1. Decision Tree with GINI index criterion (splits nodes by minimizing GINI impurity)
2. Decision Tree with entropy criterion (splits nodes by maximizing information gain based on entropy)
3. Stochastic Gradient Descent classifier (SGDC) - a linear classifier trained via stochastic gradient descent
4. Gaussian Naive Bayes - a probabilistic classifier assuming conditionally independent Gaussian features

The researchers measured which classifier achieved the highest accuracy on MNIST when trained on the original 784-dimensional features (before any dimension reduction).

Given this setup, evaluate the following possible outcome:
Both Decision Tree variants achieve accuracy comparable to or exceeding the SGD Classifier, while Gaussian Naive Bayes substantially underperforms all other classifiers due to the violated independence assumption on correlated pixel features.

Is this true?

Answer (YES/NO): YES